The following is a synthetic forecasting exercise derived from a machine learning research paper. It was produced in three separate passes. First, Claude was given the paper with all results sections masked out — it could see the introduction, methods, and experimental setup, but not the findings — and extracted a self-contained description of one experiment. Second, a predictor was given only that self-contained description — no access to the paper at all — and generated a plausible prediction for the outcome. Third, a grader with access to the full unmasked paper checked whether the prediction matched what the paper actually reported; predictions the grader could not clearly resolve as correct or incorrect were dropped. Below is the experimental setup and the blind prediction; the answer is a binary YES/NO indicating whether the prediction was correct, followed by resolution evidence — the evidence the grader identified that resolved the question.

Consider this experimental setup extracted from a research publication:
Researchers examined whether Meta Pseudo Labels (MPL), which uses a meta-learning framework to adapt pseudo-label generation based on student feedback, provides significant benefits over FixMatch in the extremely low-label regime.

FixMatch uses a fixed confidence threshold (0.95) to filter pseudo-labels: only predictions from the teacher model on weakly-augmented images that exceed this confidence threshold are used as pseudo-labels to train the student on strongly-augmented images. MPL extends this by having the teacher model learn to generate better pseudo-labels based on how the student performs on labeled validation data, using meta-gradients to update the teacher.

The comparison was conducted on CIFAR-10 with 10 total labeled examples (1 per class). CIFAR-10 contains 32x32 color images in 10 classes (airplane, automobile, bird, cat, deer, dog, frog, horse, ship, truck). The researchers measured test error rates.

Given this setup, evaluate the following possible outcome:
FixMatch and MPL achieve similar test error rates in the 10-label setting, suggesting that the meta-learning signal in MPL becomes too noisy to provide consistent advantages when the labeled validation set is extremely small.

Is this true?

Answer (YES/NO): YES